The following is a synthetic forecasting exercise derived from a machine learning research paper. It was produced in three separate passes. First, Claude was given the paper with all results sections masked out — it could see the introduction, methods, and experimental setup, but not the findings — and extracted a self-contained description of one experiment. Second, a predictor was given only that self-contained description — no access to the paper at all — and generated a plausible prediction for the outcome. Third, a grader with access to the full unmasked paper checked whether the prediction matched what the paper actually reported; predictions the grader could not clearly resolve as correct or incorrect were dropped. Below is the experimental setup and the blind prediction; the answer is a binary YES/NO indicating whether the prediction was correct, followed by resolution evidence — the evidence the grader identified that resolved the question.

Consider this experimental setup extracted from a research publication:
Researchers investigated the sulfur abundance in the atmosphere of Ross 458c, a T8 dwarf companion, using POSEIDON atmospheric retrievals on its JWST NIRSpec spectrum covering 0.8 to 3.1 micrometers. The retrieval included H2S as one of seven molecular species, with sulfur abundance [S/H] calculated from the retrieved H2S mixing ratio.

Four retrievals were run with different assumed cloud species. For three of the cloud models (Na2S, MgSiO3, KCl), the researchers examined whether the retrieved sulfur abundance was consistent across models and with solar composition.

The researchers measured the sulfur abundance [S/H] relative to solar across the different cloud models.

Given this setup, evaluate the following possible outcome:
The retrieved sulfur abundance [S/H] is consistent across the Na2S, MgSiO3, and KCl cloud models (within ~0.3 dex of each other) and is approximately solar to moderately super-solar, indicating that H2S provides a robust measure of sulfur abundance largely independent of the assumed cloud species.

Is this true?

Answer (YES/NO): YES